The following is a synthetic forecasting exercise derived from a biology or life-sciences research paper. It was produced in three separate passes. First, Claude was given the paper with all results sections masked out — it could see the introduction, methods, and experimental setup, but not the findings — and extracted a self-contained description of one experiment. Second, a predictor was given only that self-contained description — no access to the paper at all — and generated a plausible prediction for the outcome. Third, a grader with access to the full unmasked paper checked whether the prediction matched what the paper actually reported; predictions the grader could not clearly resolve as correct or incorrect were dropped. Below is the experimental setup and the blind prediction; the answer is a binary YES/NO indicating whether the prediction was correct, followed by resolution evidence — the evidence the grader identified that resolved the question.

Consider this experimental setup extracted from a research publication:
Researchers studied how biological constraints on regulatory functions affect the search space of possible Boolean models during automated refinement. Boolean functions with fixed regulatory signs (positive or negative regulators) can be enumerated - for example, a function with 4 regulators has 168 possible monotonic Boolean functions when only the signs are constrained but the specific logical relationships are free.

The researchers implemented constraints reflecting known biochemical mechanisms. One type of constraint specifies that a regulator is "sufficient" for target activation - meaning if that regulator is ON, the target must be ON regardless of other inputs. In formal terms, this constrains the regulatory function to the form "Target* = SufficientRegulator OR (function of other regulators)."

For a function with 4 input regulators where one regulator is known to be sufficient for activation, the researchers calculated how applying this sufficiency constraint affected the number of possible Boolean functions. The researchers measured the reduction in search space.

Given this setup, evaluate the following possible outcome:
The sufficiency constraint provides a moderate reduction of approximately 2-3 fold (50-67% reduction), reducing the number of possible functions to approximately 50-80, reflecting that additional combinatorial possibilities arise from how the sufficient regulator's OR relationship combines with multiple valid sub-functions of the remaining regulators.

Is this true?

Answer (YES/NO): NO